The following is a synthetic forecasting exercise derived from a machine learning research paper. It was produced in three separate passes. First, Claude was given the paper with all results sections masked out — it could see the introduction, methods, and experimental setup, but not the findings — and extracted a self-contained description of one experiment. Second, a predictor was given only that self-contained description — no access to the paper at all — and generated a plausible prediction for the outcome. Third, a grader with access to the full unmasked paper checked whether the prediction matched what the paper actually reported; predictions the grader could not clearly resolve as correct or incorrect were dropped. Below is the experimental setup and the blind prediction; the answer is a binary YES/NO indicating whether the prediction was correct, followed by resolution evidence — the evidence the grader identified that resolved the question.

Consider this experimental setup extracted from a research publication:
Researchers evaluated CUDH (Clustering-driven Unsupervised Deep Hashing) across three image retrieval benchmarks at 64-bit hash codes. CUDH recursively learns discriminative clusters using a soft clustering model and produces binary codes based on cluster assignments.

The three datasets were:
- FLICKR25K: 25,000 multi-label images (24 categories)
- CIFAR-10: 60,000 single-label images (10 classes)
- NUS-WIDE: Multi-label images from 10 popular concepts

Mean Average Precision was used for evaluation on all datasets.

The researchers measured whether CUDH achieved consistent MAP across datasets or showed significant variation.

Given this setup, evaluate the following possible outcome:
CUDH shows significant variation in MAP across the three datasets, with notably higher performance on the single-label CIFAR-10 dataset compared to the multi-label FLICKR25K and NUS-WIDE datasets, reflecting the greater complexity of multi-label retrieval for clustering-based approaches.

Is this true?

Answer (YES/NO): NO